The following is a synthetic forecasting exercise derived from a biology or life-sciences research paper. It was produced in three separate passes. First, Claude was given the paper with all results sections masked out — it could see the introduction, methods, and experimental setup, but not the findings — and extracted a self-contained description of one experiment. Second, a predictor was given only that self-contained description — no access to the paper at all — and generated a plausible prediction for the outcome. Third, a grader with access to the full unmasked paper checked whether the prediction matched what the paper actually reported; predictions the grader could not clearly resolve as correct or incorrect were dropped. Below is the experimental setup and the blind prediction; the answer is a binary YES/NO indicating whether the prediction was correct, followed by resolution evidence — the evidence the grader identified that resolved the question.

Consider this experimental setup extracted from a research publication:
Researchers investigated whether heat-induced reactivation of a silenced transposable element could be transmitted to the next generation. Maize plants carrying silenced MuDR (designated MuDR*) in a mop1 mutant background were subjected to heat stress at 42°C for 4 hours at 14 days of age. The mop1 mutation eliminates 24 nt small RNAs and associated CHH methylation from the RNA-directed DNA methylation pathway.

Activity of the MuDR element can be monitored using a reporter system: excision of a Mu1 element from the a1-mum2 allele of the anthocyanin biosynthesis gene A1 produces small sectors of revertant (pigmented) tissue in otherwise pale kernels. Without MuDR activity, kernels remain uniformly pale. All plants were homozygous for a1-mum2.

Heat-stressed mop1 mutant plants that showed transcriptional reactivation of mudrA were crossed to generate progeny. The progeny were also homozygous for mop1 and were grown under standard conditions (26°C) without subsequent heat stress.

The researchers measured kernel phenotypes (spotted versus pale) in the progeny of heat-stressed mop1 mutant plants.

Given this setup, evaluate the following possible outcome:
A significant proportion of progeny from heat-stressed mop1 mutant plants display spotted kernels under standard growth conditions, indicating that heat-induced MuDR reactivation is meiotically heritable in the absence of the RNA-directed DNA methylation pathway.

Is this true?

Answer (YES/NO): YES